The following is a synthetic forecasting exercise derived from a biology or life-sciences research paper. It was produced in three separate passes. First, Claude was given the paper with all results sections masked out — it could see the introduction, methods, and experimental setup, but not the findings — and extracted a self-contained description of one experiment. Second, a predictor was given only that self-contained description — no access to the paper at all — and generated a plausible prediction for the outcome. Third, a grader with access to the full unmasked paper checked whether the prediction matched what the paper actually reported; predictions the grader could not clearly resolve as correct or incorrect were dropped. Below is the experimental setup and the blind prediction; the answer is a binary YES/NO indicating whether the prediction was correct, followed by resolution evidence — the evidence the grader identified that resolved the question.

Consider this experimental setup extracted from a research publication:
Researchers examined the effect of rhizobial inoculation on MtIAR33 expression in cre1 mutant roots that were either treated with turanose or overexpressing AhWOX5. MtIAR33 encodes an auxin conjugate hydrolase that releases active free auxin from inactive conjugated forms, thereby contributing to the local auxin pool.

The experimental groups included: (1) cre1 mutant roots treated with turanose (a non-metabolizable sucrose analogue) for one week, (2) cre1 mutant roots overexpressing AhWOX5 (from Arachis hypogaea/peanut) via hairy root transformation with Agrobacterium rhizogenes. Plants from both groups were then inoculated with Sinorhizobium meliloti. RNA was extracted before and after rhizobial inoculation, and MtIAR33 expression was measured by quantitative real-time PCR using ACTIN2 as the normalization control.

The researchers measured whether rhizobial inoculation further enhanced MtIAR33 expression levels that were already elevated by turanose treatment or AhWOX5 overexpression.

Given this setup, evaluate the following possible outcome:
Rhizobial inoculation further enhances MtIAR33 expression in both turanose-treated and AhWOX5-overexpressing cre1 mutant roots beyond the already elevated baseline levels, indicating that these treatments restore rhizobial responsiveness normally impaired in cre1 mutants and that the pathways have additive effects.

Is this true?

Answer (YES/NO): YES